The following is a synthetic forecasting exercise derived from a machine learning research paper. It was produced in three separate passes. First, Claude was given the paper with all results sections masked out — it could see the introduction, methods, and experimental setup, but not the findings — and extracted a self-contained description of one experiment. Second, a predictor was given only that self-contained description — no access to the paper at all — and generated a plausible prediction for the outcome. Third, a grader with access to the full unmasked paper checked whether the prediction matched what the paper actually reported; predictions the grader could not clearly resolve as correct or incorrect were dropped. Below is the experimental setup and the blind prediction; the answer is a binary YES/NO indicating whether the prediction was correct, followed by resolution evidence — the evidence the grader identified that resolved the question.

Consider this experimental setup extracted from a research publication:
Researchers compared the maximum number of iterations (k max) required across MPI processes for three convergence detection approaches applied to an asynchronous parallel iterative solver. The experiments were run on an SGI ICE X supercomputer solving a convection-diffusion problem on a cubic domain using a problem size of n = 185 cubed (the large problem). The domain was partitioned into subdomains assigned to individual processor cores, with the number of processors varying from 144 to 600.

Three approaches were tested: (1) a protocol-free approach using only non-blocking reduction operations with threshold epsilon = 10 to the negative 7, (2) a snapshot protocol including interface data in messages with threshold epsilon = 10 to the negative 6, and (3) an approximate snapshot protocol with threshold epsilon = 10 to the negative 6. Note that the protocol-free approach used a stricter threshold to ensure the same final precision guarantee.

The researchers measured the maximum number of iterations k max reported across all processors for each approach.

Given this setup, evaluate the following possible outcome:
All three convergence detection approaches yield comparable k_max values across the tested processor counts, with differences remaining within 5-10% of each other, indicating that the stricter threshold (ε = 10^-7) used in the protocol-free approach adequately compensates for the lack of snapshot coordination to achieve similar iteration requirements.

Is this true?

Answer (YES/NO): NO